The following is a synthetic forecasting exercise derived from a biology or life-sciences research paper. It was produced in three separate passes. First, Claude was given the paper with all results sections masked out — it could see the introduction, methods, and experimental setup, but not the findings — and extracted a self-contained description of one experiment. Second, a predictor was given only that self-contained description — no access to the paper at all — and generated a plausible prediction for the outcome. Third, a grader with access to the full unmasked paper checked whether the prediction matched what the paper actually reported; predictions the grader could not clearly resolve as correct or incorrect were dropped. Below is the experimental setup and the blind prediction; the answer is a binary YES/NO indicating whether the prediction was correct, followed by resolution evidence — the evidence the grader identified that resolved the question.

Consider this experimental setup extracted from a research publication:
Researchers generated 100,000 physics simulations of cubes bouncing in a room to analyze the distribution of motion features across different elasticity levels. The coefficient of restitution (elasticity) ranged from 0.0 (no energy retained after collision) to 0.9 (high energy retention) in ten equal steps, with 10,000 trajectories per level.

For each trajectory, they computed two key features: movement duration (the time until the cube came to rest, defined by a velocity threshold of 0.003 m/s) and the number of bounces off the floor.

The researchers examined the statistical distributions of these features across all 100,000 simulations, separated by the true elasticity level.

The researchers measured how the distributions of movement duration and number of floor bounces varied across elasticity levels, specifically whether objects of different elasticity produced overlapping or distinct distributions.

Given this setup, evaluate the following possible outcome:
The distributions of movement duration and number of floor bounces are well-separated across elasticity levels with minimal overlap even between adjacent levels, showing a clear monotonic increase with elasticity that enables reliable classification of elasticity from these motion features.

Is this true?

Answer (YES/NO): NO